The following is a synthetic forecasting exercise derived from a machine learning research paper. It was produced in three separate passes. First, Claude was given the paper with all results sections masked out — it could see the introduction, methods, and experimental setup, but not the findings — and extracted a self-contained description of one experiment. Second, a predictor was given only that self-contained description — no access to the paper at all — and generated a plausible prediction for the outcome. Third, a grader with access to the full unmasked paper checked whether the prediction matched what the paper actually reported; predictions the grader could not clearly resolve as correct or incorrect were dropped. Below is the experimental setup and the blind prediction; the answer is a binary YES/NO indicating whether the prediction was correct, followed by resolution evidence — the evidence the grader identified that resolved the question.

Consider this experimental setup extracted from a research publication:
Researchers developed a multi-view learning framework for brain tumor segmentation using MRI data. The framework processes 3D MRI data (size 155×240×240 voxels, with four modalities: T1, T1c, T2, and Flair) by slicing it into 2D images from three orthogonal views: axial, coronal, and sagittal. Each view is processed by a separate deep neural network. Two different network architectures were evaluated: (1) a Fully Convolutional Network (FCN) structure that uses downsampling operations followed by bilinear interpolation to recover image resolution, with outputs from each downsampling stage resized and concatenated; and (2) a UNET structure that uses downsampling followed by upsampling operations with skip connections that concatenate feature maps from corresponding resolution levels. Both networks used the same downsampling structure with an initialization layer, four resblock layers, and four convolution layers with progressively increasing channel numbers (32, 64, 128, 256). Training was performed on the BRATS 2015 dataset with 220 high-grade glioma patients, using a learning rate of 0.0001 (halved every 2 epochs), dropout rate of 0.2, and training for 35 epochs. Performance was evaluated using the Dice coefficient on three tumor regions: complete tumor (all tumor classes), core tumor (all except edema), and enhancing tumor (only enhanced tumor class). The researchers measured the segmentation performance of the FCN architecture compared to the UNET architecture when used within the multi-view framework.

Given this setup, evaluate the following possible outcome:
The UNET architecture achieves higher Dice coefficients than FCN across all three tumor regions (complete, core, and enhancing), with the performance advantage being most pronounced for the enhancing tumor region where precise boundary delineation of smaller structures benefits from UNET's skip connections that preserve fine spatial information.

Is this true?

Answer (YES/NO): YES